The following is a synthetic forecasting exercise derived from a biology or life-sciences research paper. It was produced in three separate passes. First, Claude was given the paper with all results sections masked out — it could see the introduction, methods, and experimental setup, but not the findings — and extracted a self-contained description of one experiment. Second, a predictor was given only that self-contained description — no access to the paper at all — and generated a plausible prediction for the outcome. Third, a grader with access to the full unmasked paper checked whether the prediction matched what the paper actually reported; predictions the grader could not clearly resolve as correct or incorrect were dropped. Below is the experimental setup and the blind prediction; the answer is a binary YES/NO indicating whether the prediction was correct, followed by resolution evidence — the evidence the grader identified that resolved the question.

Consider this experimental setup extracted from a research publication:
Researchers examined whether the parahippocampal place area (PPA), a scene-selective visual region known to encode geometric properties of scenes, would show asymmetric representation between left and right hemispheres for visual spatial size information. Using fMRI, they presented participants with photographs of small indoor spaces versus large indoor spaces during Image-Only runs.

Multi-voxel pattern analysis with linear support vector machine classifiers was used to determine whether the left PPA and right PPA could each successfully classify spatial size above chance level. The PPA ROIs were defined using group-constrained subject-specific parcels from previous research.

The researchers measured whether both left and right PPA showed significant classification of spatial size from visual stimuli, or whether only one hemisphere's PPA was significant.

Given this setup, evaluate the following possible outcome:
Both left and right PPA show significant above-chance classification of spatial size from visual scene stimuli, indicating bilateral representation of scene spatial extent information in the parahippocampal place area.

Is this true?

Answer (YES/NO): NO